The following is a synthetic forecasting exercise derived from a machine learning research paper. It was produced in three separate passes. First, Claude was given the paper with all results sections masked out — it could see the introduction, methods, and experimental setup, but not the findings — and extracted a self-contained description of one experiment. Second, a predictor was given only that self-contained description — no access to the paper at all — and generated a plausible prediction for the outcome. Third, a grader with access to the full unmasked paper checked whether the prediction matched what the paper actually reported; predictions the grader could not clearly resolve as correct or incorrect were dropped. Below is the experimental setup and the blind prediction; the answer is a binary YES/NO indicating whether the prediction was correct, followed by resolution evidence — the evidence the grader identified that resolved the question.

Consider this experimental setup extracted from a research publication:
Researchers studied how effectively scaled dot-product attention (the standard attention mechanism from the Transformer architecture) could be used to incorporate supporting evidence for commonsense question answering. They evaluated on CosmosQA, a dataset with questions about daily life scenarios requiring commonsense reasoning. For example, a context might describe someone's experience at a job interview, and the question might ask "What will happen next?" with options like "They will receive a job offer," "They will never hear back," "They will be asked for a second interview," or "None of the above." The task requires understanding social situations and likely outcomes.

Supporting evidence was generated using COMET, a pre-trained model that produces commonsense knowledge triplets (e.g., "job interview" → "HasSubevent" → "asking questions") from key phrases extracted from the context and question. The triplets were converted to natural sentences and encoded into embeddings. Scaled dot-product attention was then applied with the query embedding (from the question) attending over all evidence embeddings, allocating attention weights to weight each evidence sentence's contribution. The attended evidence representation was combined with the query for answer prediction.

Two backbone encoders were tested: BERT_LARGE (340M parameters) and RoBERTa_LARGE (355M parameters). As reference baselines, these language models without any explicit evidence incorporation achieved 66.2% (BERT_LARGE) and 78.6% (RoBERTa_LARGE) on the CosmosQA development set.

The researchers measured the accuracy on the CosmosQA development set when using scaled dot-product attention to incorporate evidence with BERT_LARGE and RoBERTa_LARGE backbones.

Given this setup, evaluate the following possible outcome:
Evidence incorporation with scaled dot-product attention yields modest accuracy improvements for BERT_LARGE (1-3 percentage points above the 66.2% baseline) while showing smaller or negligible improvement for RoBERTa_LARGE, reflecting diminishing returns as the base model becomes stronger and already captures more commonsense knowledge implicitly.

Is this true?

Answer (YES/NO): NO